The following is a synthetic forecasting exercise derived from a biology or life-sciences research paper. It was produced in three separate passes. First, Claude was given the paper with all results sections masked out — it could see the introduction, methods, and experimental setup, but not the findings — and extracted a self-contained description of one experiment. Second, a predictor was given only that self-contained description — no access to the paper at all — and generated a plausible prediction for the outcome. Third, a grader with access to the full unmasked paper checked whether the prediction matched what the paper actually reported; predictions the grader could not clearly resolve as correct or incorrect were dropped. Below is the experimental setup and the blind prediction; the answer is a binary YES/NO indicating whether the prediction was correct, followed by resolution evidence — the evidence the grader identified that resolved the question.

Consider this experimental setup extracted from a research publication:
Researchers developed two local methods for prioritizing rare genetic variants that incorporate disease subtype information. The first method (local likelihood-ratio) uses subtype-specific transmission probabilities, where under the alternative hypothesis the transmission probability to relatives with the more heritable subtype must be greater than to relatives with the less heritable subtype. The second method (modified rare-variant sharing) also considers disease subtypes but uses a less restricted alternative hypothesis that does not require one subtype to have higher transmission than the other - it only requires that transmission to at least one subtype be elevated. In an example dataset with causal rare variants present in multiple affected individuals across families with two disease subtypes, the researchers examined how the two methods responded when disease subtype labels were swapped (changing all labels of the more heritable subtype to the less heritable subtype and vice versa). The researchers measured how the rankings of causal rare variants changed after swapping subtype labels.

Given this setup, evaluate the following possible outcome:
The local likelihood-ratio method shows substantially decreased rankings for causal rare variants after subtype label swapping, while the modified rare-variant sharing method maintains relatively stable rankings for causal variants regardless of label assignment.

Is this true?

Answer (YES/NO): YES